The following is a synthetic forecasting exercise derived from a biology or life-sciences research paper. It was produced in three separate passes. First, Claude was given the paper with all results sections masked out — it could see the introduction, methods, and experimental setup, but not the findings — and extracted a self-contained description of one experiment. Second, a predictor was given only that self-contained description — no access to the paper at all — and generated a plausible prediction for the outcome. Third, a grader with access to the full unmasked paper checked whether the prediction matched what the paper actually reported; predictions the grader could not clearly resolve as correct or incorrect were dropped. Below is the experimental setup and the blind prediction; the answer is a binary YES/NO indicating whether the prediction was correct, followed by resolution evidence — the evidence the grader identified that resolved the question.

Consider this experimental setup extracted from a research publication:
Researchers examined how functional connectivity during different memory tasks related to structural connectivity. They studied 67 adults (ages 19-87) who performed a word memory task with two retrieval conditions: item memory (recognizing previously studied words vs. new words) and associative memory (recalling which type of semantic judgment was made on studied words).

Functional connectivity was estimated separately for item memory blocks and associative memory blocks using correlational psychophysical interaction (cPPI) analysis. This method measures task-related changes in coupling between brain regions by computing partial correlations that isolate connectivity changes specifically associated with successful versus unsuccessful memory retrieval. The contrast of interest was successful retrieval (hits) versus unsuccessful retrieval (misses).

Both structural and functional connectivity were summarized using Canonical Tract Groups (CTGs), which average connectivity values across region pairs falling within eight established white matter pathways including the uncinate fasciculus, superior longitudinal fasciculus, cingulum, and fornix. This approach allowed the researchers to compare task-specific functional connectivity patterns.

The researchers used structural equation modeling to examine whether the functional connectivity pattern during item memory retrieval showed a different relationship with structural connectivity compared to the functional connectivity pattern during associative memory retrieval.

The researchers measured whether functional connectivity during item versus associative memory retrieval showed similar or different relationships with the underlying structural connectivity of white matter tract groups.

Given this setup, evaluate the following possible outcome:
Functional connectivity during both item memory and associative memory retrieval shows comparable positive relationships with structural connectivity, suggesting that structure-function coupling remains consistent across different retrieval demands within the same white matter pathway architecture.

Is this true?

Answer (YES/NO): YES